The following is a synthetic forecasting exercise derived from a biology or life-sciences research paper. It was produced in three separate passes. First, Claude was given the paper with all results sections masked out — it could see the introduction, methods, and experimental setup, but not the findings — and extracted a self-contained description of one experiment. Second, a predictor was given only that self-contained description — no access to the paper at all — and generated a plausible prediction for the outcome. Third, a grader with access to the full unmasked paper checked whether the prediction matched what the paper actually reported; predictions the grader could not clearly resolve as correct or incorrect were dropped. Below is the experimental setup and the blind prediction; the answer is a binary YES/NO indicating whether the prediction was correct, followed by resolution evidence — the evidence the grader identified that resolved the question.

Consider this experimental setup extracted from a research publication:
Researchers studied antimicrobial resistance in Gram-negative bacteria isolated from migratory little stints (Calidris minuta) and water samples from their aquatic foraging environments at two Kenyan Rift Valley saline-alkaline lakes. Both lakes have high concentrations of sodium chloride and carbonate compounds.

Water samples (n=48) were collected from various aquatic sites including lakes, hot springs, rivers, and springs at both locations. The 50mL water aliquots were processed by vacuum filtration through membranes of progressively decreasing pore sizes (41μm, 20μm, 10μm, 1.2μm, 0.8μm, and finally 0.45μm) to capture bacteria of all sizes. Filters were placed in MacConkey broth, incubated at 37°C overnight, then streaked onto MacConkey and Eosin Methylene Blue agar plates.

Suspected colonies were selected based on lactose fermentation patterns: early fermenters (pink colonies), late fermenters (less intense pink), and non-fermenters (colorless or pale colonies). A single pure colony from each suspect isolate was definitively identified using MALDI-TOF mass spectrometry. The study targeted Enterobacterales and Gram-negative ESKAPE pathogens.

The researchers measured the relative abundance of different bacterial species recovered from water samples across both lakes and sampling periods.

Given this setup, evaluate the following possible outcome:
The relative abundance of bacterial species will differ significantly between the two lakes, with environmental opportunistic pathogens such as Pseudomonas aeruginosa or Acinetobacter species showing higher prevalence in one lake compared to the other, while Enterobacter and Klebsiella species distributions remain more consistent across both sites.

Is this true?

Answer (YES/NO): NO